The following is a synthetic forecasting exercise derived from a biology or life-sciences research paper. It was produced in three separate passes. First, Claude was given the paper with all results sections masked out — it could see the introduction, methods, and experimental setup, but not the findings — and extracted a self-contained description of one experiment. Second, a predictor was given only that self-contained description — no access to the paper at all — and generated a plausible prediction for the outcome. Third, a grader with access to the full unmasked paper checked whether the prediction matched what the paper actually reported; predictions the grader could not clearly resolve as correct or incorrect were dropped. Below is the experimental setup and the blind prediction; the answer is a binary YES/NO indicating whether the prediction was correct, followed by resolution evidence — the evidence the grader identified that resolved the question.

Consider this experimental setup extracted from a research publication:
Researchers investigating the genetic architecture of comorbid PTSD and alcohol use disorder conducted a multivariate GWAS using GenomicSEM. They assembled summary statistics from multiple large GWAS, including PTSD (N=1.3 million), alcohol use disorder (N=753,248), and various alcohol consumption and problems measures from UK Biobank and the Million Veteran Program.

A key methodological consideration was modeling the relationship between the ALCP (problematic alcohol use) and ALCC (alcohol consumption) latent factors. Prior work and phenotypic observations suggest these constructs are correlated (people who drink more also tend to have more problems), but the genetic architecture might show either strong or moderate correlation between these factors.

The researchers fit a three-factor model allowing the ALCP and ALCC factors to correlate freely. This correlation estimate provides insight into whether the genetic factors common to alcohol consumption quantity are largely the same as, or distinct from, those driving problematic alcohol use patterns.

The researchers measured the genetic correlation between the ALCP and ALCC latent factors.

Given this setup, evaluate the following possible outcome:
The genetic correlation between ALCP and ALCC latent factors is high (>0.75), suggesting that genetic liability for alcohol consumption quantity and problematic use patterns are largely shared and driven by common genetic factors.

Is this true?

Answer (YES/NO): NO